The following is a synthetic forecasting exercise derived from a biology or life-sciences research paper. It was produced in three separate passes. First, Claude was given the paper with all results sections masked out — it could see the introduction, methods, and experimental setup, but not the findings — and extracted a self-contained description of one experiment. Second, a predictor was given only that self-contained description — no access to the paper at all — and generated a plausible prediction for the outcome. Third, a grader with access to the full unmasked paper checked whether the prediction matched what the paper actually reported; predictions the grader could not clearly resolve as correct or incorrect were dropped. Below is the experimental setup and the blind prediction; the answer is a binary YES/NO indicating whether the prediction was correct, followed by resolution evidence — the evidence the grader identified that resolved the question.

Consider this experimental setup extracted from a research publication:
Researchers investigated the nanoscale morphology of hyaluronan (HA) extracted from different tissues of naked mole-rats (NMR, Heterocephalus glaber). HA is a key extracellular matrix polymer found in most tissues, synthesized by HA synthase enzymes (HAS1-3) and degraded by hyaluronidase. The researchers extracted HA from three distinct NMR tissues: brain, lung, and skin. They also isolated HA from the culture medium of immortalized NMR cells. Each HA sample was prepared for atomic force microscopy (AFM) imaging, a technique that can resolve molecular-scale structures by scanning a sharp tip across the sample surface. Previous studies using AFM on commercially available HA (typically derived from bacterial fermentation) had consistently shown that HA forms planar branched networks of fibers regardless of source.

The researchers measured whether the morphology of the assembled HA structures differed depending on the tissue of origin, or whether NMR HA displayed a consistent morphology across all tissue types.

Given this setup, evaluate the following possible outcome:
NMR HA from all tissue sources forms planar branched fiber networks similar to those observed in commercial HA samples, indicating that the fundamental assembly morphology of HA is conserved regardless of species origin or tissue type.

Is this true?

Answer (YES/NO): NO